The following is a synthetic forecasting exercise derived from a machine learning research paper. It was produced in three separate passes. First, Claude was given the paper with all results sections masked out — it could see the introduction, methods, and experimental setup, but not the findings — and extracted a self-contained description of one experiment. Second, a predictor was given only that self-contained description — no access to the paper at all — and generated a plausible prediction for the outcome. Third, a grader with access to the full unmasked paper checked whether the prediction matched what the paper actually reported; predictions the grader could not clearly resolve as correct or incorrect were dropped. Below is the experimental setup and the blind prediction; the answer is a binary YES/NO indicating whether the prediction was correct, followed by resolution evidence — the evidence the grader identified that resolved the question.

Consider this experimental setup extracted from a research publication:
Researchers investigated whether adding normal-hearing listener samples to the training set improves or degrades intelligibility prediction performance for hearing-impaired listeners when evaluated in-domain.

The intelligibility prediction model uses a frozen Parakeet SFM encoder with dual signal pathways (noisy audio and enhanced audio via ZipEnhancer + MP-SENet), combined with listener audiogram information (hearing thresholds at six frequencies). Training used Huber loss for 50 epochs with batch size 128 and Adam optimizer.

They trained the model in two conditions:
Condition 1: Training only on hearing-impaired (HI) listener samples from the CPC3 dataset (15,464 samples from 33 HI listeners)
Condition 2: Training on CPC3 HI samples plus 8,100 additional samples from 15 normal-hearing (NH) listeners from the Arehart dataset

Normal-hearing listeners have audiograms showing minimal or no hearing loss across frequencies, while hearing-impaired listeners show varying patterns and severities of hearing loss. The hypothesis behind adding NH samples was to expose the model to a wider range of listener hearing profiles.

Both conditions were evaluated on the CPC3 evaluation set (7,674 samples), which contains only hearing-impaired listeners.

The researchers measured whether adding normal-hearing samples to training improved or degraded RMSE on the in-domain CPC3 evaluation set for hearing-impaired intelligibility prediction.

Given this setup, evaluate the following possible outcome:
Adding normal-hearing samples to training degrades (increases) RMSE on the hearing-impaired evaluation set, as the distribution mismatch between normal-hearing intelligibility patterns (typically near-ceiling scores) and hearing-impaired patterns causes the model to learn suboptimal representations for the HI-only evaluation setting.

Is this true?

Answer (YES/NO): YES